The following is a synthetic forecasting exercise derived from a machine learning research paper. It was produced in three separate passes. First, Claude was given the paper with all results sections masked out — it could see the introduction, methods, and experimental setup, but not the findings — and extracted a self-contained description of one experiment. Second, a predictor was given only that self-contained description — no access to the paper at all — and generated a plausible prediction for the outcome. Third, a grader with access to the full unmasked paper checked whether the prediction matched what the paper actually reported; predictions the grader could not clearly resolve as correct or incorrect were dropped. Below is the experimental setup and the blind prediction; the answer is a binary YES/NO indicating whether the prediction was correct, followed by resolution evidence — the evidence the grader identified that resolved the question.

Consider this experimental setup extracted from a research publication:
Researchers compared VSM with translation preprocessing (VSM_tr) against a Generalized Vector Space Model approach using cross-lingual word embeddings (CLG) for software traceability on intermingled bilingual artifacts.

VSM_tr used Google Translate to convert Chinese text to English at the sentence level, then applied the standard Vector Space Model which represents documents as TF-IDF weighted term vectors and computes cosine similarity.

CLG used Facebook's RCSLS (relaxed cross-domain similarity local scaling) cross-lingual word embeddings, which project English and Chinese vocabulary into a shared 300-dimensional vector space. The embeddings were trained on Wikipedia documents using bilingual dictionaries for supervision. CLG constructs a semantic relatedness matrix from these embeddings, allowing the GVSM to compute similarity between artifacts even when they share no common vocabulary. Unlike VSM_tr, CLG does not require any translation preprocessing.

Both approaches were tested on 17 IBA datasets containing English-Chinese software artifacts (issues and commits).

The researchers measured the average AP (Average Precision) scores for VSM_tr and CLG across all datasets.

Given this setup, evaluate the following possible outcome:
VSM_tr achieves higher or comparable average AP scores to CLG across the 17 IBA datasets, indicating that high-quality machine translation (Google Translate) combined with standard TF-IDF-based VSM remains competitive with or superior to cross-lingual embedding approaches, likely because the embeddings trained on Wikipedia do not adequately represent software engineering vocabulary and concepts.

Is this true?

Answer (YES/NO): YES